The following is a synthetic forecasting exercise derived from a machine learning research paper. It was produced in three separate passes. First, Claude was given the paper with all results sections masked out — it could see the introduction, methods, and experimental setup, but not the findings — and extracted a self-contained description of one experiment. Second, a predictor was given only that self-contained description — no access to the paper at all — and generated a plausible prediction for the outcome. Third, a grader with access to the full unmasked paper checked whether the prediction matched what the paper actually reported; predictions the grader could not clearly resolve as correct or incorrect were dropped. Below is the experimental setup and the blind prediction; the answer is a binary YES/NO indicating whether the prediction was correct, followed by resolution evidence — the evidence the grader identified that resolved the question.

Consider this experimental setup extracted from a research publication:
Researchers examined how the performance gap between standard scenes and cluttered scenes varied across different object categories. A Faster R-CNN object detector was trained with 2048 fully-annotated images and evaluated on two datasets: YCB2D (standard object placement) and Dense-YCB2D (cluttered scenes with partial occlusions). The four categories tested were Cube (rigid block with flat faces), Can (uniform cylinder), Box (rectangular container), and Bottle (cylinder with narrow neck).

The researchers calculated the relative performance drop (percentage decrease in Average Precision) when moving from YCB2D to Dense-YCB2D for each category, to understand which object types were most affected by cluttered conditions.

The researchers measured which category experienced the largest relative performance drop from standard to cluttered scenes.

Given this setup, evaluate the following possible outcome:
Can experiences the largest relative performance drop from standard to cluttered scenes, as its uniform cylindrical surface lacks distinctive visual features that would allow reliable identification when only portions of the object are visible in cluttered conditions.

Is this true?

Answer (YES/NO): NO